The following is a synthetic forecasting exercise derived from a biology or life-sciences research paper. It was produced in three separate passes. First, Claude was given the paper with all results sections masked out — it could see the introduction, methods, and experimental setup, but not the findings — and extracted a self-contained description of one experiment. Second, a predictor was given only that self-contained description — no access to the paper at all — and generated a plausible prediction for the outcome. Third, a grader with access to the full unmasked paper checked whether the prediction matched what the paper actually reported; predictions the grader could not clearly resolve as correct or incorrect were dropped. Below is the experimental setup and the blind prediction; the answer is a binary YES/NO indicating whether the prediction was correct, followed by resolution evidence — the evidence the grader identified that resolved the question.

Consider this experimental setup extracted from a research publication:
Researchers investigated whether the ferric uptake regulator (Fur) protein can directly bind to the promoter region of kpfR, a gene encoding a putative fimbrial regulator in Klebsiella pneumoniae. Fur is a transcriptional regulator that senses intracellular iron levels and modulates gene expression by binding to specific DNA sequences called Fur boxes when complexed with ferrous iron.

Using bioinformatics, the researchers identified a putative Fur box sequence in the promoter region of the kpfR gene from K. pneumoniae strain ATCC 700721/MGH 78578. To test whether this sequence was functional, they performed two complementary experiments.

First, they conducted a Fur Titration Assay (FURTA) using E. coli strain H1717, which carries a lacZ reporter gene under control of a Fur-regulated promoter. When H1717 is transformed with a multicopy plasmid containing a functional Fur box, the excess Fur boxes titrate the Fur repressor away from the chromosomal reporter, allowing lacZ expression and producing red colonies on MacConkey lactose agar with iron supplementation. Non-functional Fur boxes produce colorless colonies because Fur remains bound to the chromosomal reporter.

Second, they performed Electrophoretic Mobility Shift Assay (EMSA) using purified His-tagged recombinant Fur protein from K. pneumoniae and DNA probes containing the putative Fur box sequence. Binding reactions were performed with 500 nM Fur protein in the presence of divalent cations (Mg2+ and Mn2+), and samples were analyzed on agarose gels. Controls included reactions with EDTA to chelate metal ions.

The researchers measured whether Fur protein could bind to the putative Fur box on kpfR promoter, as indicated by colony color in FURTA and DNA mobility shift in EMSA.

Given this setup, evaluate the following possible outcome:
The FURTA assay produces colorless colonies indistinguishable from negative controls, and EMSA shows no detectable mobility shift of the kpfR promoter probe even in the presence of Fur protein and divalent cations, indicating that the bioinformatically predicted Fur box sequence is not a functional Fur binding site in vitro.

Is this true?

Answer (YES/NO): NO